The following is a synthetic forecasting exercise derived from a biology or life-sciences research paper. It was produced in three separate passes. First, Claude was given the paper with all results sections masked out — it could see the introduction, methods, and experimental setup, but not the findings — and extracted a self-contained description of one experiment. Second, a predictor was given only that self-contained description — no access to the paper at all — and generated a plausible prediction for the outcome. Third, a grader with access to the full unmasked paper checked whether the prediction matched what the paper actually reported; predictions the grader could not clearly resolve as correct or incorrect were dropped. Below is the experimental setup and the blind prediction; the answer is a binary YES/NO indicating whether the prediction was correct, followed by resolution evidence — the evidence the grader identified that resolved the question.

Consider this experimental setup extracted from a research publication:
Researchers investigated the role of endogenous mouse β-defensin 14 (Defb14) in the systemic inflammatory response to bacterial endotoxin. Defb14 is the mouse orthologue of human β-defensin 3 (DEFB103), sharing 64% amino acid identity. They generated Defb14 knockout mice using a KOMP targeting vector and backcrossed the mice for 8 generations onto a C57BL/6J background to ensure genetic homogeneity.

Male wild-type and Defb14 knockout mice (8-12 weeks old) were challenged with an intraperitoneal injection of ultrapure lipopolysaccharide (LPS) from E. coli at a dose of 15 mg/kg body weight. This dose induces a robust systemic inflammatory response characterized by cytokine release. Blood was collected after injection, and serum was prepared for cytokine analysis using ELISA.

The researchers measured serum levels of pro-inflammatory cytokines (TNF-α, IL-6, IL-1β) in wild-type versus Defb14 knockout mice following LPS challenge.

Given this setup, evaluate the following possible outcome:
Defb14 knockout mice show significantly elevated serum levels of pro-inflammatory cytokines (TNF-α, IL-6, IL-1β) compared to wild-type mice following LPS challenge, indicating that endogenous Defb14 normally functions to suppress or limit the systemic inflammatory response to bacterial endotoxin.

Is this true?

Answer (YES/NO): NO